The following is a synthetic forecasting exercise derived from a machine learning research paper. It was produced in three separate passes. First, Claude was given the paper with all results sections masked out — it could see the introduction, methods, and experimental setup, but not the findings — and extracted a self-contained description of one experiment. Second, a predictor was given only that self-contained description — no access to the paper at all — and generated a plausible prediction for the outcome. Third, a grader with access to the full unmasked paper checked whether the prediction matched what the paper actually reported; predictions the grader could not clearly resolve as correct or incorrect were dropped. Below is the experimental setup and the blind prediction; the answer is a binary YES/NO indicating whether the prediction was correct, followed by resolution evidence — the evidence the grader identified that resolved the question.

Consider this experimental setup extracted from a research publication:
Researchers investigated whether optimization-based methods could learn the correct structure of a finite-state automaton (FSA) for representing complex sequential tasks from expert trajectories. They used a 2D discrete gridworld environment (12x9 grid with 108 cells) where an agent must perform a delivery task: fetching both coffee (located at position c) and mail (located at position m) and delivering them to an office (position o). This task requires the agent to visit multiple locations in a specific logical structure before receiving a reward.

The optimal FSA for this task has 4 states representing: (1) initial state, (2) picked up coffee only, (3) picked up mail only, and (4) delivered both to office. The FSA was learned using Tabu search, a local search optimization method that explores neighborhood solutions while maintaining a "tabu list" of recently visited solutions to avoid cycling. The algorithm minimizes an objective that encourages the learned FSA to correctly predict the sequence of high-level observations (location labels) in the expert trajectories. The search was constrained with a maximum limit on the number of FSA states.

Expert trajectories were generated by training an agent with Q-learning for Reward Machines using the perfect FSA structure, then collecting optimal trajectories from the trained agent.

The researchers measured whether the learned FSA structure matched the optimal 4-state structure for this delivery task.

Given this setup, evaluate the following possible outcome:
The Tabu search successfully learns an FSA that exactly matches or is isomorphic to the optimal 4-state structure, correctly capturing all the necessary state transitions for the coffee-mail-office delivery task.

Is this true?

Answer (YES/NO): NO